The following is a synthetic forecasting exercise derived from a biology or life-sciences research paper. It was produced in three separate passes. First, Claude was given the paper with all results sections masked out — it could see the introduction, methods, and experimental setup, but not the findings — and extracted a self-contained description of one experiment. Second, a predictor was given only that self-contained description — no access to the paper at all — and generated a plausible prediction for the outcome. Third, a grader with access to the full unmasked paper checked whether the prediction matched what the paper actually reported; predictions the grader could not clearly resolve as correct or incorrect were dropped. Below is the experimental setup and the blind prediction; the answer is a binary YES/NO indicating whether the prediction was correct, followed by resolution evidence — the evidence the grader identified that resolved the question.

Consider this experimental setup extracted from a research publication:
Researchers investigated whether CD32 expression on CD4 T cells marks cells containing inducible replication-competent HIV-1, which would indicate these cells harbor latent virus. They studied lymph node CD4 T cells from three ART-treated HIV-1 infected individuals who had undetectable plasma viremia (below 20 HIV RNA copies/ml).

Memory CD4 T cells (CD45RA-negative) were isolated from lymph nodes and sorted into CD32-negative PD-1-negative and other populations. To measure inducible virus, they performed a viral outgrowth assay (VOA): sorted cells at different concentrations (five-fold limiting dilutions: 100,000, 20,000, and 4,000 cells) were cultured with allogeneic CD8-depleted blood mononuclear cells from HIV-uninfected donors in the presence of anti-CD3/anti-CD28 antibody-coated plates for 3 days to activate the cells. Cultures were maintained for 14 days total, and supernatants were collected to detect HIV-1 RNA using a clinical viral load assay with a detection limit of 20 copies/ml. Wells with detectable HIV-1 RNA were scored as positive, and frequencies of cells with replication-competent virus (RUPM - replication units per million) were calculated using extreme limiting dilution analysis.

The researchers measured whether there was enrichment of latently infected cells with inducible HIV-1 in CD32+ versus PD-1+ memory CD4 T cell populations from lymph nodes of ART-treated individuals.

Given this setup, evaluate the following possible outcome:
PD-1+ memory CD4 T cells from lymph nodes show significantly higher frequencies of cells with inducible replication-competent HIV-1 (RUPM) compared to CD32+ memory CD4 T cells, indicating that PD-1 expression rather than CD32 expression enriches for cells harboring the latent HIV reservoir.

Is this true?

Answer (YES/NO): NO